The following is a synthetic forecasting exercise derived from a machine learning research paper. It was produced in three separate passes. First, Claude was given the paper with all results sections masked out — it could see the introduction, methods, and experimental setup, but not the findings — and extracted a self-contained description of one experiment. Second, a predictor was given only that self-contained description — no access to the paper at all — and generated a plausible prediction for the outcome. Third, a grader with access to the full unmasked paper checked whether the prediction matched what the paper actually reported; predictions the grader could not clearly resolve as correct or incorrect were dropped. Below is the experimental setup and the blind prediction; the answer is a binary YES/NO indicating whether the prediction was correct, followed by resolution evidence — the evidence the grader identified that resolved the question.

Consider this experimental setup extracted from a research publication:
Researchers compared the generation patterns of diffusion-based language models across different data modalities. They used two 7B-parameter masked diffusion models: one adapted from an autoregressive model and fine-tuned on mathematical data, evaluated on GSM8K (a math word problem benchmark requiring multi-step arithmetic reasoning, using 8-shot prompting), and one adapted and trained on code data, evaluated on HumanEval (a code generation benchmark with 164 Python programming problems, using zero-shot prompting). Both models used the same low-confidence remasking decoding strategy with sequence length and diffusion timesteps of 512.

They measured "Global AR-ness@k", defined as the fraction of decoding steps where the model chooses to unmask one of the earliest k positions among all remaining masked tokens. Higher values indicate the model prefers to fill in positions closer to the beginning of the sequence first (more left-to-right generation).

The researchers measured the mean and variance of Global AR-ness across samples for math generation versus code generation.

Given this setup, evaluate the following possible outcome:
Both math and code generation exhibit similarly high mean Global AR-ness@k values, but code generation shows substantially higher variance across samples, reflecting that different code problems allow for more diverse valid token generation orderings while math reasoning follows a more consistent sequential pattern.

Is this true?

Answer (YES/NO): NO